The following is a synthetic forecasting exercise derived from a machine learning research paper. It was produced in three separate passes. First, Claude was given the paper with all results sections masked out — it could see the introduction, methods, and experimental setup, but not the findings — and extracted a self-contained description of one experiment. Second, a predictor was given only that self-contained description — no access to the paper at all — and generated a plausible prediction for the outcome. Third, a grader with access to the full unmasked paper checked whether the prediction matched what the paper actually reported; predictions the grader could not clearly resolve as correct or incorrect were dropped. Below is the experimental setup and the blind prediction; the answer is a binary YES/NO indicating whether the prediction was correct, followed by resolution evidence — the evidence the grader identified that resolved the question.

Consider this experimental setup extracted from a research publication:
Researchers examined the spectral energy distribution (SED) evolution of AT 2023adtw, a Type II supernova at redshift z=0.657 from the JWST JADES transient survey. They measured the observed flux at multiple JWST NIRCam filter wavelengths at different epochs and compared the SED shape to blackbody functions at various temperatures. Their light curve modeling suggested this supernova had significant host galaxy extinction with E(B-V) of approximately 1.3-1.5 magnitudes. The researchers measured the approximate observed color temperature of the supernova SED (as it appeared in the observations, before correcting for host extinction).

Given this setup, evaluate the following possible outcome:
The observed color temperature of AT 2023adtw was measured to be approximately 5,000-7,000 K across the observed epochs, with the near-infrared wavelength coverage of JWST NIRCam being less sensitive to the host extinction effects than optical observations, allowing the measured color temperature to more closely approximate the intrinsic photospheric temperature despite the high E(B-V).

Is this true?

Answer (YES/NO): NO